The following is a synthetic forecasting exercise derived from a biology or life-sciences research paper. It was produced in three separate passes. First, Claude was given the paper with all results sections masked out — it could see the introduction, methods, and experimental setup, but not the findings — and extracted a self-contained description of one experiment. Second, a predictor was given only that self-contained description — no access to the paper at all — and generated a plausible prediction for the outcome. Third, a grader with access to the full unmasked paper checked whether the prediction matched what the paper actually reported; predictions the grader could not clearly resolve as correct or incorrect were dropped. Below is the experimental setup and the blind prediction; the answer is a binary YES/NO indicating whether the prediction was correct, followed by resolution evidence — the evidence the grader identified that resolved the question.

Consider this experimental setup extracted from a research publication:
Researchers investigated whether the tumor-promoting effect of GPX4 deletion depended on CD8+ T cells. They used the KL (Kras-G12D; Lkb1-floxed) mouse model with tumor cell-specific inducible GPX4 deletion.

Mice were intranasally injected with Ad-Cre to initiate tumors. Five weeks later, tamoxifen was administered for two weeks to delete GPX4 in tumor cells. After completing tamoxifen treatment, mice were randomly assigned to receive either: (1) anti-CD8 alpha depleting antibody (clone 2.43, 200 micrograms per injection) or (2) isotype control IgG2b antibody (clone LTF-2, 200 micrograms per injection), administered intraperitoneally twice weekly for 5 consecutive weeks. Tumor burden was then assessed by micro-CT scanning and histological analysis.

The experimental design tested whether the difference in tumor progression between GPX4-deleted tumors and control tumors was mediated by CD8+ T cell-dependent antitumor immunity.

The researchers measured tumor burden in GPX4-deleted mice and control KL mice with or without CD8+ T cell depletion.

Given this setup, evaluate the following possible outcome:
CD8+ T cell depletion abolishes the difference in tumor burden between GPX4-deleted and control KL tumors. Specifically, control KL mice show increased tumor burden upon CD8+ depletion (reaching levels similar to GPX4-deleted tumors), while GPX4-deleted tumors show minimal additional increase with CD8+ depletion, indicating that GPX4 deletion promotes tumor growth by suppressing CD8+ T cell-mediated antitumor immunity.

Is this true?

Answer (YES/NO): NO